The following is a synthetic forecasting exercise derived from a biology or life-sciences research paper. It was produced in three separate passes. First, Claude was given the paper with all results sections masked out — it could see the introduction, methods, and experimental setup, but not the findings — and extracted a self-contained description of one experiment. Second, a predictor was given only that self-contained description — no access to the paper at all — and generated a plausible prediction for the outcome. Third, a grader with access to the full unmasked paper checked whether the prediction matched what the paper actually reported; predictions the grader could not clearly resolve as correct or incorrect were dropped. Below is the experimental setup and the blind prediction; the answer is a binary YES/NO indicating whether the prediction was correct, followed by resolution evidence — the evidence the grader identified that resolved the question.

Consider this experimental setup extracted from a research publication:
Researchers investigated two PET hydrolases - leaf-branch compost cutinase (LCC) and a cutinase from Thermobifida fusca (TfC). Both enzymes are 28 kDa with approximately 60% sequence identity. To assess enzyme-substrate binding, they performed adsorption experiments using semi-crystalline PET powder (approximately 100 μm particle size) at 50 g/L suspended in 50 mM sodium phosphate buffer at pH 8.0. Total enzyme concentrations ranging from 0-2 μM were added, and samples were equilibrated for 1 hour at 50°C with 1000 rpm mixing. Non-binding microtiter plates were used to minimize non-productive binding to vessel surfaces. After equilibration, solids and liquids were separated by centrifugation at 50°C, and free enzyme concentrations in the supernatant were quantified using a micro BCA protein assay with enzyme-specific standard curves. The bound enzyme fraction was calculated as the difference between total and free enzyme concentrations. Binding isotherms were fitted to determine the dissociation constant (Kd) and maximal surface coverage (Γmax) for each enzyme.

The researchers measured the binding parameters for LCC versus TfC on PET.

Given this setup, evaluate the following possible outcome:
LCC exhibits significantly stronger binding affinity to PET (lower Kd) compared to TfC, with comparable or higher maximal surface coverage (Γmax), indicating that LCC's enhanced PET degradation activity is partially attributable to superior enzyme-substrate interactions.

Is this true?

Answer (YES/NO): NO